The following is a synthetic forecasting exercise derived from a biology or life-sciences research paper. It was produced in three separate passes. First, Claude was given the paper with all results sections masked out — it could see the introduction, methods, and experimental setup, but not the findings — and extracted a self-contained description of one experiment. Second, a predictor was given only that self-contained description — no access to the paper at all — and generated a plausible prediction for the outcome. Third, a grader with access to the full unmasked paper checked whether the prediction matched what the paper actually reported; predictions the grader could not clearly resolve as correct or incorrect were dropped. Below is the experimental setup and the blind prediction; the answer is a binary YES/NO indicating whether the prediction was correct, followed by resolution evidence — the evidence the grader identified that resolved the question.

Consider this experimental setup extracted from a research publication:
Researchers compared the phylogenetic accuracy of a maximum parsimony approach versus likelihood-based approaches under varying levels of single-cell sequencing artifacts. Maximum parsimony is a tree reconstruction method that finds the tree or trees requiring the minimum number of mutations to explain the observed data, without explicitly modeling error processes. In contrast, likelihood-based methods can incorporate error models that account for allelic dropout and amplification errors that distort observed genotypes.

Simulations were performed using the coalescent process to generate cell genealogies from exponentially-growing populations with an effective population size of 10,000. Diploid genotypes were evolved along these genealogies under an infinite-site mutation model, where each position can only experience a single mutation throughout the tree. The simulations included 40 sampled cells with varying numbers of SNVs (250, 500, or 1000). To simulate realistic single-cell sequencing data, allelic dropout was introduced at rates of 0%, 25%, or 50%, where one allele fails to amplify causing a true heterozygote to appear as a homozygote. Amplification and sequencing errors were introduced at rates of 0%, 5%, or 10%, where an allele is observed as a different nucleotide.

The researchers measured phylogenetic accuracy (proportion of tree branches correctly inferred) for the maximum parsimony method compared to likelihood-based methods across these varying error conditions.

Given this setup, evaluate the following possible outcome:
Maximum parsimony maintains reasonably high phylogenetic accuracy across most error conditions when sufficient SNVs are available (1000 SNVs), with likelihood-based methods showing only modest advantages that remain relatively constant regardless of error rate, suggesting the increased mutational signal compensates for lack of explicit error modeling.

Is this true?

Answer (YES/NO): NO